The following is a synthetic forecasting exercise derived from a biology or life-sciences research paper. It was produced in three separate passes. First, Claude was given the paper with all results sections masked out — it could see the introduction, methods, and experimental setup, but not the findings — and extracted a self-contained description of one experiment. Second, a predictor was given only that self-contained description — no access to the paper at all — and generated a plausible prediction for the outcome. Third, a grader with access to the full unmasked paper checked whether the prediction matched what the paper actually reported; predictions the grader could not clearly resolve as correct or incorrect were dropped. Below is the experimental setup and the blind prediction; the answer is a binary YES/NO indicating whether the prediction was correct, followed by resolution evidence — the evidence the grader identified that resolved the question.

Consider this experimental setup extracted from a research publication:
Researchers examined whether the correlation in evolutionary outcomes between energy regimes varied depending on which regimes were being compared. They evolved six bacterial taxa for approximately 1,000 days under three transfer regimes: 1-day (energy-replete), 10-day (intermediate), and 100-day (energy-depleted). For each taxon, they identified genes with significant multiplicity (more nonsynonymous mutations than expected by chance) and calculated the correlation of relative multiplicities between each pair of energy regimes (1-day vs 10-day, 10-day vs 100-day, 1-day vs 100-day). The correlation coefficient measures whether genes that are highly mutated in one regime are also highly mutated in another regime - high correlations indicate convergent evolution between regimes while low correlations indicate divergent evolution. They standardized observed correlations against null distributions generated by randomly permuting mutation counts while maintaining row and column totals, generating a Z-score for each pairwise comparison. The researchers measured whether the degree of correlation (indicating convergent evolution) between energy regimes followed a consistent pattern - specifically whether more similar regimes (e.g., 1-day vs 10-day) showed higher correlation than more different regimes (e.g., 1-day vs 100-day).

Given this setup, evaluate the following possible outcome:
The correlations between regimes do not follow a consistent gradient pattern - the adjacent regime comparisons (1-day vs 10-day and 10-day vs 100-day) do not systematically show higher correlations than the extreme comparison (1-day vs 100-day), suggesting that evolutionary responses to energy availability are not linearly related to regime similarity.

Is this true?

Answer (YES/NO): YES